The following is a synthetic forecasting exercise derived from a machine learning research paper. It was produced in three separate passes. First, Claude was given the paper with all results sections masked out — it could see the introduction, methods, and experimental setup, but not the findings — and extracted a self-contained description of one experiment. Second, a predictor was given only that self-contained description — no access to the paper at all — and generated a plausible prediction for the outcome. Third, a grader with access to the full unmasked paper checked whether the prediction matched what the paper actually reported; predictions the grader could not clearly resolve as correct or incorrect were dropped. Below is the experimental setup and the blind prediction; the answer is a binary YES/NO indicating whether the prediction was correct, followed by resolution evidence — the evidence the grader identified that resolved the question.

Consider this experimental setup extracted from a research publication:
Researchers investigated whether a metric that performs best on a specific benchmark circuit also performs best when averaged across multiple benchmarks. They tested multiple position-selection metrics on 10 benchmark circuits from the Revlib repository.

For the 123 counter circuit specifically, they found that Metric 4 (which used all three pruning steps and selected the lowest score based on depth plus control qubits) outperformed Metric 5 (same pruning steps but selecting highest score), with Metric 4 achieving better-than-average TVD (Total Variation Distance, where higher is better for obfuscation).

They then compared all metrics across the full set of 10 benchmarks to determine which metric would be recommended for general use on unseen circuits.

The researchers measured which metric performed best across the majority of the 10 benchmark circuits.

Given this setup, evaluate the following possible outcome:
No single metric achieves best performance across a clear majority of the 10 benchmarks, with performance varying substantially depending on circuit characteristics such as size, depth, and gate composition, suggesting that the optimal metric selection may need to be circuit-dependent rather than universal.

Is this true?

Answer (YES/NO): NO